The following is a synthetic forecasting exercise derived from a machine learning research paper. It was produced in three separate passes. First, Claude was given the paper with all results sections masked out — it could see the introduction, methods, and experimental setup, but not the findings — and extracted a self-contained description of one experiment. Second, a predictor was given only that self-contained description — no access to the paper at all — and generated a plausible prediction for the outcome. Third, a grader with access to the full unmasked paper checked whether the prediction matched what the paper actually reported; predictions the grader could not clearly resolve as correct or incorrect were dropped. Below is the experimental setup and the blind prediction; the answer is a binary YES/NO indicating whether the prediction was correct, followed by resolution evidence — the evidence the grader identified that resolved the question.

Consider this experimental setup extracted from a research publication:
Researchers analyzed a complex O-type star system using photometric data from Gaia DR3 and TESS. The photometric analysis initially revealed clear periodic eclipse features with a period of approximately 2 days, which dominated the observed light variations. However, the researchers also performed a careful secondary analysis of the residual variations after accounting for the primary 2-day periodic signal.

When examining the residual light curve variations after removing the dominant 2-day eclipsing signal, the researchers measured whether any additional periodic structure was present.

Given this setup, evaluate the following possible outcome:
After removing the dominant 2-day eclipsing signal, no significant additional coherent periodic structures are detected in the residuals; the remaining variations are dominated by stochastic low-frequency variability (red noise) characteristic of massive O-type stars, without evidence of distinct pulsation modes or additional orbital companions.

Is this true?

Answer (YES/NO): NO